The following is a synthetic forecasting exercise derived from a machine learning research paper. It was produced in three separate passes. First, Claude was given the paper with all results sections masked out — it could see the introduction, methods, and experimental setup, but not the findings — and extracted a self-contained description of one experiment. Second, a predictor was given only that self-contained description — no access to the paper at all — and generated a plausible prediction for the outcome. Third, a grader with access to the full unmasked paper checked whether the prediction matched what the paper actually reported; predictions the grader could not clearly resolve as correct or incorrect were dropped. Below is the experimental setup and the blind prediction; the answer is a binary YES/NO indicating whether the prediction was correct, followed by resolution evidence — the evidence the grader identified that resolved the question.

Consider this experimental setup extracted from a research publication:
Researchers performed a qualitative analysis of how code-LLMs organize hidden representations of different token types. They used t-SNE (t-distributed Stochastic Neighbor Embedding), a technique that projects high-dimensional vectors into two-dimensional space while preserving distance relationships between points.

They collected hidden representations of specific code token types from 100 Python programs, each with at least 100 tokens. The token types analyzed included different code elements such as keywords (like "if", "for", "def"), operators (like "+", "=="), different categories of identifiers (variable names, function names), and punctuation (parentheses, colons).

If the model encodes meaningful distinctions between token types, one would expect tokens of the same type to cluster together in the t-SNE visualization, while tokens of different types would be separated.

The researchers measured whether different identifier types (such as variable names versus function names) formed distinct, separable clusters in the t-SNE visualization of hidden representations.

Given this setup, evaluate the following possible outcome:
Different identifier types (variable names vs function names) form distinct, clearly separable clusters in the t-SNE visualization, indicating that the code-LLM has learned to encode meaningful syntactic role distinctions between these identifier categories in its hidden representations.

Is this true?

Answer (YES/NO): NO